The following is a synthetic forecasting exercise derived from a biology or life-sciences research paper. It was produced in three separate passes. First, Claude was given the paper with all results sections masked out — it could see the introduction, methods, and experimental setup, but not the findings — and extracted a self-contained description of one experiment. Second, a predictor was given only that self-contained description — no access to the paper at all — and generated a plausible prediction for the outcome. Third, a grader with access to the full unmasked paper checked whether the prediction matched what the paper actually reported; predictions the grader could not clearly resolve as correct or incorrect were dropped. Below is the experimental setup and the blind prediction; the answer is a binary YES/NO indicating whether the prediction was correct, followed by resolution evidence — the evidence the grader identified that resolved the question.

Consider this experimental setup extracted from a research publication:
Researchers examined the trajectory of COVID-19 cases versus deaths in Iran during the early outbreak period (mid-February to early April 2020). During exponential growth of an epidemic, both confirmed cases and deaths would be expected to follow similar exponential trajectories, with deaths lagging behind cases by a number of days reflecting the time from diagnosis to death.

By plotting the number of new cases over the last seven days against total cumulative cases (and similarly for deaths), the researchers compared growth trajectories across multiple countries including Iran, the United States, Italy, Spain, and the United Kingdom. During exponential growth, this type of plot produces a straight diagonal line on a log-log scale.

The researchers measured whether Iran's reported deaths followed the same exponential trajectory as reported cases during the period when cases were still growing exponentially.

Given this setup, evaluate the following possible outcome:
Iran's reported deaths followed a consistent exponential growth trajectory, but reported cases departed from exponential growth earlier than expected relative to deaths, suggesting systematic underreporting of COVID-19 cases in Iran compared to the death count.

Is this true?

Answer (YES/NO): NO